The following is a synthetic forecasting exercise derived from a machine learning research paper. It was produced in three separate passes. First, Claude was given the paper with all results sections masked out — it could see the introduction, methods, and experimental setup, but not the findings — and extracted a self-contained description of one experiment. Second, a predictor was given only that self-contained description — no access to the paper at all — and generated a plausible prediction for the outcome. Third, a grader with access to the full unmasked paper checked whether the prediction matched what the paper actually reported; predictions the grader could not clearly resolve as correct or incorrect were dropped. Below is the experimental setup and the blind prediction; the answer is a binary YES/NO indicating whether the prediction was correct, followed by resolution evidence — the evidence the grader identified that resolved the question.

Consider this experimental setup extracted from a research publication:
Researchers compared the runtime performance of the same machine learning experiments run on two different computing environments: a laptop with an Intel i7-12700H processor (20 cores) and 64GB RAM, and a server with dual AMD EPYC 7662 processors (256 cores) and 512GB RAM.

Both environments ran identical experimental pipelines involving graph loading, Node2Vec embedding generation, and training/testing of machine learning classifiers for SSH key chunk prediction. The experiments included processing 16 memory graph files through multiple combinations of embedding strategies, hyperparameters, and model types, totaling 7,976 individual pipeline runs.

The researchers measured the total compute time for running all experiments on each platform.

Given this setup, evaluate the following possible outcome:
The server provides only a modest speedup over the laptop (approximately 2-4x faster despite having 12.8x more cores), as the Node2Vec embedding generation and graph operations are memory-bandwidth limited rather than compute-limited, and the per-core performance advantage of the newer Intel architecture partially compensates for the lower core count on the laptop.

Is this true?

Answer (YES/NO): NO